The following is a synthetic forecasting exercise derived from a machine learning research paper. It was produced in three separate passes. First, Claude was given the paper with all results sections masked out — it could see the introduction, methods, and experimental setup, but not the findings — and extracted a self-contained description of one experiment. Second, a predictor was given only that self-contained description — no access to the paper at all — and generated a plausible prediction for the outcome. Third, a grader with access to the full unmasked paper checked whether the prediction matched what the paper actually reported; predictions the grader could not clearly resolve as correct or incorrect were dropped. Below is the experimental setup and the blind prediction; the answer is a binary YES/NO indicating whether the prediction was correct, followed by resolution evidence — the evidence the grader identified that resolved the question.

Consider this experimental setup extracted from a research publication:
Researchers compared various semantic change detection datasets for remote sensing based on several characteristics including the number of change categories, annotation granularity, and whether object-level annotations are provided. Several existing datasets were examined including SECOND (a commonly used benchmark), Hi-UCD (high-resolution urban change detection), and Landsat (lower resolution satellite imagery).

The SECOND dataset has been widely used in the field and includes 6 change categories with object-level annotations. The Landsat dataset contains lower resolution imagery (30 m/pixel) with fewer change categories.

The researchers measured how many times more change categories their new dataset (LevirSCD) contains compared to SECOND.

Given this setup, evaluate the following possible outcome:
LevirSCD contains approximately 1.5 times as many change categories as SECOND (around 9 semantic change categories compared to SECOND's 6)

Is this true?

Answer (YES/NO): NO